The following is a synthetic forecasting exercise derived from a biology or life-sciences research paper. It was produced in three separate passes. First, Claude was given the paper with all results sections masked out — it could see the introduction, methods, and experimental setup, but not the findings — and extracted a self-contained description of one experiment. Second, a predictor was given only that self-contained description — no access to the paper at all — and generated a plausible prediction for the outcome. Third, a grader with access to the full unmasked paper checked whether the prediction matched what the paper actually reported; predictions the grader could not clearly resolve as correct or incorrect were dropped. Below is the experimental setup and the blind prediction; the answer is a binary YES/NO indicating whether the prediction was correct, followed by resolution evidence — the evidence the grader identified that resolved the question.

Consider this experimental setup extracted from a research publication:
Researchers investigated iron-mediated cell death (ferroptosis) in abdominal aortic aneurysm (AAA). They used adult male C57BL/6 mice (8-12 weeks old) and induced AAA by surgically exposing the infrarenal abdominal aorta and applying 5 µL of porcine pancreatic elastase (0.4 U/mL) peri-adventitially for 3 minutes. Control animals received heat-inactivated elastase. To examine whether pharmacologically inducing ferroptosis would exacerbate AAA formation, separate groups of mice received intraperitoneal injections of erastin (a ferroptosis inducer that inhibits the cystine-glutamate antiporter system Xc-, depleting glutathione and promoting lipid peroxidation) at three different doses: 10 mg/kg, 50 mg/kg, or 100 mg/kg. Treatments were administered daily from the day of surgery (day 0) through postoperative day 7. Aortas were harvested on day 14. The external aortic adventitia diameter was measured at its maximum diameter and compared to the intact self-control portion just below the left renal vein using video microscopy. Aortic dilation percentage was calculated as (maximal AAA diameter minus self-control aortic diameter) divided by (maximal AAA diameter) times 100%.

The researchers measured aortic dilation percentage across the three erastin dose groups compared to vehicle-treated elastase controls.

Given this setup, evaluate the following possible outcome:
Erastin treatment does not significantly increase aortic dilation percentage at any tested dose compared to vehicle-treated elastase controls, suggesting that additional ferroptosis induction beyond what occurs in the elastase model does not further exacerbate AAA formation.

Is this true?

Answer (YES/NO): YES